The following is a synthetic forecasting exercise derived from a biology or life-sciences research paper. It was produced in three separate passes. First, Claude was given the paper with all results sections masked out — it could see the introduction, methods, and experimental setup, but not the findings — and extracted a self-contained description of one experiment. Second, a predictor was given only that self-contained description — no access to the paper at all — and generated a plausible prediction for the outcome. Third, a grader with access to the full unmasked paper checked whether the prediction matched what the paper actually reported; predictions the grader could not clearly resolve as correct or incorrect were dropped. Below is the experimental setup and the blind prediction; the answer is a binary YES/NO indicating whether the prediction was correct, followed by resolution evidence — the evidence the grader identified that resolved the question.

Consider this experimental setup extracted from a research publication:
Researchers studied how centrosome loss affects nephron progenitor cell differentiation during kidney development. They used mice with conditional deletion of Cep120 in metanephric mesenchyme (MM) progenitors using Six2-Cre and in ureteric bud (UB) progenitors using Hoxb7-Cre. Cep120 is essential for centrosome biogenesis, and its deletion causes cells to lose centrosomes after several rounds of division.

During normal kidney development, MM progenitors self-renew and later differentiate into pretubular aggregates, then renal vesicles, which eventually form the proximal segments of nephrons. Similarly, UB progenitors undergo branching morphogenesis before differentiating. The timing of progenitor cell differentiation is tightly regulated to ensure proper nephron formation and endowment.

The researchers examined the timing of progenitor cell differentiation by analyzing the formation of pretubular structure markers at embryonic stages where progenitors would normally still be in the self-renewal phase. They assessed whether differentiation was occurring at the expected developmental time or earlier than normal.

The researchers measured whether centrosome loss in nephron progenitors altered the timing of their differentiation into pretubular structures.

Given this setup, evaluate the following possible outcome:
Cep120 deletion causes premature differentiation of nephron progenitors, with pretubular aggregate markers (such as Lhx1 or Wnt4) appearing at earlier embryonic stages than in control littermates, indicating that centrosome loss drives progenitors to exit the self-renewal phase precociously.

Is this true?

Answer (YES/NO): YES